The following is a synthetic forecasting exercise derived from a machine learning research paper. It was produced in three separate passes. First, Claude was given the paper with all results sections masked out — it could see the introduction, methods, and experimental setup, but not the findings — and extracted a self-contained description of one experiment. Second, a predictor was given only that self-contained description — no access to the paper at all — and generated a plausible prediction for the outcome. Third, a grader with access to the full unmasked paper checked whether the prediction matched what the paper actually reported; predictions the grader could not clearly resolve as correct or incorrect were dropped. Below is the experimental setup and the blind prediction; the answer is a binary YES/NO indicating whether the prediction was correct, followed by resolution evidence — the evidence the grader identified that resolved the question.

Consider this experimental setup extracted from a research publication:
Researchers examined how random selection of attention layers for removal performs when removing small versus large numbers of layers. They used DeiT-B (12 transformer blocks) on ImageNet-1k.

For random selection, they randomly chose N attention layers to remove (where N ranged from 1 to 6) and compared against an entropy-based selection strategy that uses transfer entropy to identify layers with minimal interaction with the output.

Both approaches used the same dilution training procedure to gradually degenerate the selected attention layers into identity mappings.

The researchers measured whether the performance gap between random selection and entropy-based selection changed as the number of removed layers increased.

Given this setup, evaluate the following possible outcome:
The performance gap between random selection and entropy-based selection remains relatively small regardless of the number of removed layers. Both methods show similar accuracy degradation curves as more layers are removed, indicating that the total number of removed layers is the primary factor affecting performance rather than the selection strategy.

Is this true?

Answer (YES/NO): NO